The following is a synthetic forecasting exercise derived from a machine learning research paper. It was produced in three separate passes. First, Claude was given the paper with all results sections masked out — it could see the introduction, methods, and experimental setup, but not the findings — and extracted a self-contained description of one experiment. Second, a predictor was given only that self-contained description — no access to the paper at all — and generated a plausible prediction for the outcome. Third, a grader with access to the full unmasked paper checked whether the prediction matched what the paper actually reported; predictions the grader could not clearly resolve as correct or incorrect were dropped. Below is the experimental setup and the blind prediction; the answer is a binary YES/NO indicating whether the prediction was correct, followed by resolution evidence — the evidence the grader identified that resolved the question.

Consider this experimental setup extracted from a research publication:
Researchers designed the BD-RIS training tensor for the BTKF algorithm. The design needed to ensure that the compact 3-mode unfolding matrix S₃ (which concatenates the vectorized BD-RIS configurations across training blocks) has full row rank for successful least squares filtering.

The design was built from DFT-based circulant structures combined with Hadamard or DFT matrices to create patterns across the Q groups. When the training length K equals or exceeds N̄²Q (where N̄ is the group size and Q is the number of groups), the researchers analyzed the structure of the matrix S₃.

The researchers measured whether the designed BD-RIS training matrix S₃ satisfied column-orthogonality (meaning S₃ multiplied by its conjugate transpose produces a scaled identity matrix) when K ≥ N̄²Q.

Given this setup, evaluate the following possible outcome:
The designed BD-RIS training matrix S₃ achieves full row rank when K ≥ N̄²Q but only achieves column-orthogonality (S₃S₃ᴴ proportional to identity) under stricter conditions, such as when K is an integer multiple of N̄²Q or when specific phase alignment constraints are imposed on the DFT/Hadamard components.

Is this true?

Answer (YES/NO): NO